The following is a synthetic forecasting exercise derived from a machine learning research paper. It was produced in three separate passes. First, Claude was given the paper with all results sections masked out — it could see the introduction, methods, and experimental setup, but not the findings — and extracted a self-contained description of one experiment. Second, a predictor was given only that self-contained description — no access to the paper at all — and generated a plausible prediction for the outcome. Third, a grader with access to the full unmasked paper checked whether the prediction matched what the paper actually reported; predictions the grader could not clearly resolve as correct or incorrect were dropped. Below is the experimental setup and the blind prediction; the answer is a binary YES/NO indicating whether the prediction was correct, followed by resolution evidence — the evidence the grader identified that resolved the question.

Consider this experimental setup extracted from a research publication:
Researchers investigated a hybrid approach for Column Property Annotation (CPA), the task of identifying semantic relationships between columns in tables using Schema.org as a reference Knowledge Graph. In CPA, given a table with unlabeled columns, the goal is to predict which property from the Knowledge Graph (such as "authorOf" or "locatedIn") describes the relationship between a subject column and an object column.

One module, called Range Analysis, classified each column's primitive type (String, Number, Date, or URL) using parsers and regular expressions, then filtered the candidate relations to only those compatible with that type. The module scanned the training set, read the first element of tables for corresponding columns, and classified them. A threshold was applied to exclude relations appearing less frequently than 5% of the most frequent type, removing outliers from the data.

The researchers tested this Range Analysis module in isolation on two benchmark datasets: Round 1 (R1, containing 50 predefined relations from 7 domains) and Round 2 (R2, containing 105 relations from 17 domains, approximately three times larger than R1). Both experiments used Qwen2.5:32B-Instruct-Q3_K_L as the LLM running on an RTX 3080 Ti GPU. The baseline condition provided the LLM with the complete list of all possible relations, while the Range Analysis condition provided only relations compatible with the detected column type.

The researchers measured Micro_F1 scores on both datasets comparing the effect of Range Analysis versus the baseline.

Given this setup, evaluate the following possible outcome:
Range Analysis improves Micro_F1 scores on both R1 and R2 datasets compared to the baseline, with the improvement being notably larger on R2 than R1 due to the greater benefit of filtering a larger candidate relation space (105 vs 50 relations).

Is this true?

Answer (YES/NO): NO